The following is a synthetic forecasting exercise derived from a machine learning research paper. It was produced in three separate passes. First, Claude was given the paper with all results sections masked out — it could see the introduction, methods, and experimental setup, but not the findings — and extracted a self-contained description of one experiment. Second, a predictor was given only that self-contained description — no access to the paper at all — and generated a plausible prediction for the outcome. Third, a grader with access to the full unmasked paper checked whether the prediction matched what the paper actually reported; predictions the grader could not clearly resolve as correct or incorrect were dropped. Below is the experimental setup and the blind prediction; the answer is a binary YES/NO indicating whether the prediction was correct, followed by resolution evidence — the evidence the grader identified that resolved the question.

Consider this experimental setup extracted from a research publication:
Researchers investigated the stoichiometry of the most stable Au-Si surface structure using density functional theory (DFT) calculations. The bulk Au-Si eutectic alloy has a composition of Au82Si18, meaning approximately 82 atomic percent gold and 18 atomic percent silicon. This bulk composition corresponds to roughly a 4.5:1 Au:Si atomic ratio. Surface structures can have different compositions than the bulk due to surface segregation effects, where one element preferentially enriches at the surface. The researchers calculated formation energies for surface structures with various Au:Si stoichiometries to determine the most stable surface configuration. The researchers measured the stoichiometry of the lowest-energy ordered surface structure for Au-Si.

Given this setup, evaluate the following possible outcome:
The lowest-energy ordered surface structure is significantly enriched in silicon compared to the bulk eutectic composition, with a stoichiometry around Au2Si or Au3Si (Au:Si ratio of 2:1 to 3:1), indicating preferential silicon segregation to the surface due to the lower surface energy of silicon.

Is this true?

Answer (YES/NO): YES